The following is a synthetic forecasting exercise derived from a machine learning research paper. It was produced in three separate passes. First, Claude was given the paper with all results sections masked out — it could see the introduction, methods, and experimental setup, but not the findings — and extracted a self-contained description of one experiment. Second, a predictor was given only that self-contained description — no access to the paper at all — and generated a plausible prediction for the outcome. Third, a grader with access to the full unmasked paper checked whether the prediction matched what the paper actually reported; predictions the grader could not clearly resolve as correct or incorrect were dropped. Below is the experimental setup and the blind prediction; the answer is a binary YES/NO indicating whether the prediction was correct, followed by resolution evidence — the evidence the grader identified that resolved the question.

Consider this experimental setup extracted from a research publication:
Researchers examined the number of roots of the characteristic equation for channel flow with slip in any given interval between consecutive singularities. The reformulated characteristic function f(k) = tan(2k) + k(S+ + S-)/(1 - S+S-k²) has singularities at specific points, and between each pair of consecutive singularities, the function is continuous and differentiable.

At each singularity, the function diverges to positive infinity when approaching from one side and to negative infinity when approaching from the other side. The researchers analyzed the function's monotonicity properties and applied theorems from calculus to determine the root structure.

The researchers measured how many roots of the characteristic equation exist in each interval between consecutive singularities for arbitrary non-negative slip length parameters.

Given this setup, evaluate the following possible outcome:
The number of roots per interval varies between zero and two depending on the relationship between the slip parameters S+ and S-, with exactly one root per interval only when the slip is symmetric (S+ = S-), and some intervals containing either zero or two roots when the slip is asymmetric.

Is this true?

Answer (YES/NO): NO